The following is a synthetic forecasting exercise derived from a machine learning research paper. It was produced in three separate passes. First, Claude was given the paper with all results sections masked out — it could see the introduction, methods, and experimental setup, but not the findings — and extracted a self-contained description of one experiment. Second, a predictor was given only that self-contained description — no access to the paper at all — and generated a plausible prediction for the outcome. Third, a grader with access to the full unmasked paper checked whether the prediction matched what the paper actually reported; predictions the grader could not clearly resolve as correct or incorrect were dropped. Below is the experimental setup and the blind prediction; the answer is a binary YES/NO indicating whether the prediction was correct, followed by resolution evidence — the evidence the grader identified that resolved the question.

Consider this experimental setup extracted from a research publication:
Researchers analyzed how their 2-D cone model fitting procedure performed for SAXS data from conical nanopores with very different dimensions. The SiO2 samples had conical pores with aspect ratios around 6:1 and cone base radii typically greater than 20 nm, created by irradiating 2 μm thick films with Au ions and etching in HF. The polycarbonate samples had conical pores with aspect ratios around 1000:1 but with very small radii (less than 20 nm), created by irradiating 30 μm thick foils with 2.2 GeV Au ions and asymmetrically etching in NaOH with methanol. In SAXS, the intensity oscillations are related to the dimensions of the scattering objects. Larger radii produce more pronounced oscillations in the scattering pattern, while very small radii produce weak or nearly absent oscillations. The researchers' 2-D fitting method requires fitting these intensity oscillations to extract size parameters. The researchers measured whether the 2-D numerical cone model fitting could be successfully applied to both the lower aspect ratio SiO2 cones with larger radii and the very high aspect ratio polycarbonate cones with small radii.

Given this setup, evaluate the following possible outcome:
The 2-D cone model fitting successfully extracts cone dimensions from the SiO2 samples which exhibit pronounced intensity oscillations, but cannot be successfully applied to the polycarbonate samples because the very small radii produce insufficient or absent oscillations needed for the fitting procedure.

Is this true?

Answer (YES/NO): YES